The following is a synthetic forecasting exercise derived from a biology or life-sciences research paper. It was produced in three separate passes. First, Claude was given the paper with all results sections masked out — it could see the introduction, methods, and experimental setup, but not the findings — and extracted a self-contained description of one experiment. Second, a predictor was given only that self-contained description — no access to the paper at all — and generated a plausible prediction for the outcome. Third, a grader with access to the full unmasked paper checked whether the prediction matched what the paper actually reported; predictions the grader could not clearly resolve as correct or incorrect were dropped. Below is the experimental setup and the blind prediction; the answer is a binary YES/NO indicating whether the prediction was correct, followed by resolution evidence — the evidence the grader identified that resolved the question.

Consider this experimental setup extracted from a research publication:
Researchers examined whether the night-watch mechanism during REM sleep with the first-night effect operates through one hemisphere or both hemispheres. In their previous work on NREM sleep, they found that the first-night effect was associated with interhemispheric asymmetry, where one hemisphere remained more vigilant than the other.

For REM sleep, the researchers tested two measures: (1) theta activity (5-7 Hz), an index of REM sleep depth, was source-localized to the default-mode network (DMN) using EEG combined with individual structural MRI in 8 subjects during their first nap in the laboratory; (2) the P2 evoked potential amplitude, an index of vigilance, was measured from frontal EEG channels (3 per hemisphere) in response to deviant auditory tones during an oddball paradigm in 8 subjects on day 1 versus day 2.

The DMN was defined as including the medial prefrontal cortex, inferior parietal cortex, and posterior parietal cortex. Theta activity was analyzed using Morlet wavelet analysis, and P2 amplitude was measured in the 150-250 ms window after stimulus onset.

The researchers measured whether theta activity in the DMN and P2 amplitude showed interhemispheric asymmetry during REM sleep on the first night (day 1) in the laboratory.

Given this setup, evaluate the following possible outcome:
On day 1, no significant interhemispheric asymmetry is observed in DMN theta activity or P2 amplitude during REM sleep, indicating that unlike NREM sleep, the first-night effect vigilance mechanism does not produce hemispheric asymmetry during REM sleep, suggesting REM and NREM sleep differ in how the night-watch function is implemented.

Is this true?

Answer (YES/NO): YES